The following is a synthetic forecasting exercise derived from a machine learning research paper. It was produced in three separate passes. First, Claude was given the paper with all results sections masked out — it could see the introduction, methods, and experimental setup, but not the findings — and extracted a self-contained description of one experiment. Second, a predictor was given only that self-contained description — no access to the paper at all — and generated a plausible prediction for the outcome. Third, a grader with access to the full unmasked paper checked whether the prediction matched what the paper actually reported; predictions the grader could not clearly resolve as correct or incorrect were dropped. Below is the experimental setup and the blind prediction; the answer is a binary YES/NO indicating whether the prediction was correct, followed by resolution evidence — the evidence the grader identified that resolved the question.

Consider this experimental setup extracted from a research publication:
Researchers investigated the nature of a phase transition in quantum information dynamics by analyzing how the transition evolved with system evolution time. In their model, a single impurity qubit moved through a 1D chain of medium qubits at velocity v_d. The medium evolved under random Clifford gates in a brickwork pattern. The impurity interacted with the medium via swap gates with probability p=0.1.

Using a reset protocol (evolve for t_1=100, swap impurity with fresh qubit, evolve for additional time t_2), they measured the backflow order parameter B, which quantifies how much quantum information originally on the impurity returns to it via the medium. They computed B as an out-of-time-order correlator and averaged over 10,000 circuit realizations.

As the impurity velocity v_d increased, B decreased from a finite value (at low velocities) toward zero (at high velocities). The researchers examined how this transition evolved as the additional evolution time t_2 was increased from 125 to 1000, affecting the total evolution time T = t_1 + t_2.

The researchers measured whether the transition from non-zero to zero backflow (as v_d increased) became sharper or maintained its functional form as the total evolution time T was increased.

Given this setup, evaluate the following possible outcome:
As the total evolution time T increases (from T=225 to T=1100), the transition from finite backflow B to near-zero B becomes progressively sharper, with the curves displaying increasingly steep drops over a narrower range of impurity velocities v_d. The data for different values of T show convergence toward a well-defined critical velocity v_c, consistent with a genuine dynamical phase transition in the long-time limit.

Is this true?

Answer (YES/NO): YES